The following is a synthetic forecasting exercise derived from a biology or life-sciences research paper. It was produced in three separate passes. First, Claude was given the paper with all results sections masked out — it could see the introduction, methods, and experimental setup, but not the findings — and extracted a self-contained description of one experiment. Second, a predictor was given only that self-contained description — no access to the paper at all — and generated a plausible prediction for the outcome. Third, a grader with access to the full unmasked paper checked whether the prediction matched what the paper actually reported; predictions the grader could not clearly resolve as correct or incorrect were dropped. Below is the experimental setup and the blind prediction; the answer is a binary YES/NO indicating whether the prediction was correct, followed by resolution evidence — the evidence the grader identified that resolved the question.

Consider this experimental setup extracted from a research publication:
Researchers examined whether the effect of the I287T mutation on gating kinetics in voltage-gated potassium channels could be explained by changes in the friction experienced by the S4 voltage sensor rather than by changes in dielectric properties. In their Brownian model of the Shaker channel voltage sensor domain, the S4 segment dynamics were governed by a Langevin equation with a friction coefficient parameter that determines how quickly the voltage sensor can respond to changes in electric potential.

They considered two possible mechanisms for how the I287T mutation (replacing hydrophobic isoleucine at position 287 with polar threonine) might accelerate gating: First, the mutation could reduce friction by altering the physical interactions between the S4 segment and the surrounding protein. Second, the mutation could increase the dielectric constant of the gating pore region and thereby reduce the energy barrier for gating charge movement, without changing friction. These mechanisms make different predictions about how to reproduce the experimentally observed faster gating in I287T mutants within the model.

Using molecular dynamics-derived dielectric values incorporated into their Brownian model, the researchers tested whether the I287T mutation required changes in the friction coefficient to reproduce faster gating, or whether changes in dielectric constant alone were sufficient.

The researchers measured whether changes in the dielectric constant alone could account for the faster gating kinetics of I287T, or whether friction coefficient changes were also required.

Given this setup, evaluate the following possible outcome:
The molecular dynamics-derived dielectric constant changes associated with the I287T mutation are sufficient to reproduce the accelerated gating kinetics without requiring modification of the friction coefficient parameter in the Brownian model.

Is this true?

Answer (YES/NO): YES